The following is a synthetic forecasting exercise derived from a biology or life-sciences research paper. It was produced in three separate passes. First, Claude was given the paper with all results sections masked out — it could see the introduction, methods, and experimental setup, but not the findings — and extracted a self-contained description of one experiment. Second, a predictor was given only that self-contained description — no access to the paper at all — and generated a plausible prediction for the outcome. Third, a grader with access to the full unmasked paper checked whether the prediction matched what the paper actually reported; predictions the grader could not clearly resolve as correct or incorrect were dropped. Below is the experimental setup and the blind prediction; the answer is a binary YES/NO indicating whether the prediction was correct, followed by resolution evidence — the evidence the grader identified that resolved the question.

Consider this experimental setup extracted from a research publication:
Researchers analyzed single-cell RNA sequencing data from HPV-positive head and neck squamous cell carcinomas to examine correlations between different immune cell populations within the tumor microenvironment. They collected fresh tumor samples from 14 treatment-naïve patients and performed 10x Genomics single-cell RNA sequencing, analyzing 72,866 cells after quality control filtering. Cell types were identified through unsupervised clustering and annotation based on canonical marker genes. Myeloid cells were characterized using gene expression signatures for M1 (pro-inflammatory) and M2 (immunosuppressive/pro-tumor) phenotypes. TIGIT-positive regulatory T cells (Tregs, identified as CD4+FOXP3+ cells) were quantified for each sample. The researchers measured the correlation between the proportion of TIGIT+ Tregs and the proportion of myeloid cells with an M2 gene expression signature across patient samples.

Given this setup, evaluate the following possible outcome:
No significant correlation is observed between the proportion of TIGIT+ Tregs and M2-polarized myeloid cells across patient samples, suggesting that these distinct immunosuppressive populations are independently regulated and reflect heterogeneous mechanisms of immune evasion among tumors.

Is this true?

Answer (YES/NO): NO